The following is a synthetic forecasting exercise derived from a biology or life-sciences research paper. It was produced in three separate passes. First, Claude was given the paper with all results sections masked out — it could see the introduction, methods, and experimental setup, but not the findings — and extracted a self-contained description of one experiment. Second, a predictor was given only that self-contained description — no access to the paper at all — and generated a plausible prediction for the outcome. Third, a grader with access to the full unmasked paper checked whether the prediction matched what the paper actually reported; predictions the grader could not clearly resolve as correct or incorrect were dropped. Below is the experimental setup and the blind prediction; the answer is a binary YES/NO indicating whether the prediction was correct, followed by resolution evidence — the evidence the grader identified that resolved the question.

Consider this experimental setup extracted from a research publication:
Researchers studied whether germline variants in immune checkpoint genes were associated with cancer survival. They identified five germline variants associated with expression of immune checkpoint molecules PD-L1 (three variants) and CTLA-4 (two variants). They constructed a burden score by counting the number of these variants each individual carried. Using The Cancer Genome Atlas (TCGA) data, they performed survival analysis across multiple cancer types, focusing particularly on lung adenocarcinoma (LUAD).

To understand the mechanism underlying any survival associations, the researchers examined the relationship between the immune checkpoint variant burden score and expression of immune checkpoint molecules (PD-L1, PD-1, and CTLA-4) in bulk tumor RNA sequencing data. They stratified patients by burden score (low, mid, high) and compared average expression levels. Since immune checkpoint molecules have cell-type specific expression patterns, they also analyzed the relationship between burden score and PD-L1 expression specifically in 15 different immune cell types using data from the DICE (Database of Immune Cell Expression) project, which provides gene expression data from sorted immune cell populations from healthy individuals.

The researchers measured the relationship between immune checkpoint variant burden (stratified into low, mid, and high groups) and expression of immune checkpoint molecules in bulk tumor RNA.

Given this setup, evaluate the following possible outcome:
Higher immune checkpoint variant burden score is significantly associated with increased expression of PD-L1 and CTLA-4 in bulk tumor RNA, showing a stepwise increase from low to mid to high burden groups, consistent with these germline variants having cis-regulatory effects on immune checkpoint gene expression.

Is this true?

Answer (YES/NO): NO